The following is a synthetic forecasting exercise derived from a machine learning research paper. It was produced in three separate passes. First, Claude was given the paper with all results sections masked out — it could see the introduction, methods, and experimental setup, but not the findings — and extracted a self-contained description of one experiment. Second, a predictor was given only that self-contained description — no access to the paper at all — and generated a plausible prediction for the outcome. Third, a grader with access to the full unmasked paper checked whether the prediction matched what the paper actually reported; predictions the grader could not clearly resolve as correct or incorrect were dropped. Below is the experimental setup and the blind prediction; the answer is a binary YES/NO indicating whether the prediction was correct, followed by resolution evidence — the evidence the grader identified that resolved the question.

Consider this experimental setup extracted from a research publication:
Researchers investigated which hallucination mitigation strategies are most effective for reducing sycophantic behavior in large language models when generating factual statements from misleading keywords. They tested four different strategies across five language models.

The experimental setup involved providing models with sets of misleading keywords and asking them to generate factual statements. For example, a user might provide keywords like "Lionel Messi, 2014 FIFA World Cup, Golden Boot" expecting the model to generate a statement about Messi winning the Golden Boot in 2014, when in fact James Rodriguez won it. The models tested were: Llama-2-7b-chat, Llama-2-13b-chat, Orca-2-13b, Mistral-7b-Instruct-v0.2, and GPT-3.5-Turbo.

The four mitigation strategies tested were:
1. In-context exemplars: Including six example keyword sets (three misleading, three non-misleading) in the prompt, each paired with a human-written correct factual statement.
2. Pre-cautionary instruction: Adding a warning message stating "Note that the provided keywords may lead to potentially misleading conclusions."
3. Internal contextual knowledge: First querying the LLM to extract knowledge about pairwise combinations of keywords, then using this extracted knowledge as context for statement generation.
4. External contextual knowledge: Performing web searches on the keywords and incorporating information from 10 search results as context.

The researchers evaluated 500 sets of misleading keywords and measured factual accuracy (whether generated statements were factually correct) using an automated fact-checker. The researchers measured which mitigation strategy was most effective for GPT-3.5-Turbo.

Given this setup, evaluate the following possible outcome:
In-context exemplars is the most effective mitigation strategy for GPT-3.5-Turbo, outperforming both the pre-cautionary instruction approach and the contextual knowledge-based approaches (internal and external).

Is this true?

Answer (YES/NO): NO